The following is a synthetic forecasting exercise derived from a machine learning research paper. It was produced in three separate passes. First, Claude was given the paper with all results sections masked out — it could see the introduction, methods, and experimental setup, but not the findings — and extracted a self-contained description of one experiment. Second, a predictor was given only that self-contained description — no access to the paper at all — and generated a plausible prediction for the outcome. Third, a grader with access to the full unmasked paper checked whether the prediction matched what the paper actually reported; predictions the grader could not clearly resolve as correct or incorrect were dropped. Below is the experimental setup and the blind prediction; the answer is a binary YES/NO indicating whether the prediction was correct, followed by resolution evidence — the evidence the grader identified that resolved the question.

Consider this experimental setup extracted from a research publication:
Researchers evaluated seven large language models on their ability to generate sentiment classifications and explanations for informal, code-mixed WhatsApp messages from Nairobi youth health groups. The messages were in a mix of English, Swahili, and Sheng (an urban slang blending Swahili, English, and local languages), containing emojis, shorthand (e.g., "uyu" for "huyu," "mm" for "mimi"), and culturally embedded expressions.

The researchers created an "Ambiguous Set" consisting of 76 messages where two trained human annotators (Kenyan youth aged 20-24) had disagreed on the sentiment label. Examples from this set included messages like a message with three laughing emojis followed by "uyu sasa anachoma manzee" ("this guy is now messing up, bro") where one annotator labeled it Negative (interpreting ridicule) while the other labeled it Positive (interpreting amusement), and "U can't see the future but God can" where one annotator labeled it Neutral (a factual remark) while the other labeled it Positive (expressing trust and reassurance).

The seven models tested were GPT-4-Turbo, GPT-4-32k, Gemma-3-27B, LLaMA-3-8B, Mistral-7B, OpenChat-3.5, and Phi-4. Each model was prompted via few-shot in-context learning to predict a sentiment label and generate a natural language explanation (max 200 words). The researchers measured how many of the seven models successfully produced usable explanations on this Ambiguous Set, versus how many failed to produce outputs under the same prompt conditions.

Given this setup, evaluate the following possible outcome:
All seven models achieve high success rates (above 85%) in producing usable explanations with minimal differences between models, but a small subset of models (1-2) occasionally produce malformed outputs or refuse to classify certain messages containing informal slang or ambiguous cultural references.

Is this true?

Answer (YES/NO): NO